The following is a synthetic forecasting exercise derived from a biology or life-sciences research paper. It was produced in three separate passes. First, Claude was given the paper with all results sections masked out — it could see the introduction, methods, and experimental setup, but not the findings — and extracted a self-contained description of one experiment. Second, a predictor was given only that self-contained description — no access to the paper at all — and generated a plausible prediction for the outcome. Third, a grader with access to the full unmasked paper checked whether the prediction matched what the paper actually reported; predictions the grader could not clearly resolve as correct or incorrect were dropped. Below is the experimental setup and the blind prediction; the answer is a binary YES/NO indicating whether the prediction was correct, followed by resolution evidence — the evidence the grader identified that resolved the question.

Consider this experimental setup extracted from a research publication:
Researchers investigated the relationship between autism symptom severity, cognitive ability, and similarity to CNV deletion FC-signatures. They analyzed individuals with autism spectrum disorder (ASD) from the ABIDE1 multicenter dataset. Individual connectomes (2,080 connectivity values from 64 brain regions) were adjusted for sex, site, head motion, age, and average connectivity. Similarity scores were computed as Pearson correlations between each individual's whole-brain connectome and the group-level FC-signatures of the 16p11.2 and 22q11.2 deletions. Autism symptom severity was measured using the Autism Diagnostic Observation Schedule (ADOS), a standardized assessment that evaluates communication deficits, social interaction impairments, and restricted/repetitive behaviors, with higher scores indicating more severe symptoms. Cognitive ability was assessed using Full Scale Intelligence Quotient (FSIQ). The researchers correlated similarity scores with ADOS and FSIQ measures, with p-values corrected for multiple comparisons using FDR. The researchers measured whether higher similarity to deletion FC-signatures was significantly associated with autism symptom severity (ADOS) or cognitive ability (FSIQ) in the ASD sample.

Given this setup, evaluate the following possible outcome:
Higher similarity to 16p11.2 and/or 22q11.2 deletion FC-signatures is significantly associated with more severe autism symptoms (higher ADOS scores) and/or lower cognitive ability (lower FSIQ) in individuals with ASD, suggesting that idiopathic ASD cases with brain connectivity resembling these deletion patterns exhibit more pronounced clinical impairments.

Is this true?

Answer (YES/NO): YES